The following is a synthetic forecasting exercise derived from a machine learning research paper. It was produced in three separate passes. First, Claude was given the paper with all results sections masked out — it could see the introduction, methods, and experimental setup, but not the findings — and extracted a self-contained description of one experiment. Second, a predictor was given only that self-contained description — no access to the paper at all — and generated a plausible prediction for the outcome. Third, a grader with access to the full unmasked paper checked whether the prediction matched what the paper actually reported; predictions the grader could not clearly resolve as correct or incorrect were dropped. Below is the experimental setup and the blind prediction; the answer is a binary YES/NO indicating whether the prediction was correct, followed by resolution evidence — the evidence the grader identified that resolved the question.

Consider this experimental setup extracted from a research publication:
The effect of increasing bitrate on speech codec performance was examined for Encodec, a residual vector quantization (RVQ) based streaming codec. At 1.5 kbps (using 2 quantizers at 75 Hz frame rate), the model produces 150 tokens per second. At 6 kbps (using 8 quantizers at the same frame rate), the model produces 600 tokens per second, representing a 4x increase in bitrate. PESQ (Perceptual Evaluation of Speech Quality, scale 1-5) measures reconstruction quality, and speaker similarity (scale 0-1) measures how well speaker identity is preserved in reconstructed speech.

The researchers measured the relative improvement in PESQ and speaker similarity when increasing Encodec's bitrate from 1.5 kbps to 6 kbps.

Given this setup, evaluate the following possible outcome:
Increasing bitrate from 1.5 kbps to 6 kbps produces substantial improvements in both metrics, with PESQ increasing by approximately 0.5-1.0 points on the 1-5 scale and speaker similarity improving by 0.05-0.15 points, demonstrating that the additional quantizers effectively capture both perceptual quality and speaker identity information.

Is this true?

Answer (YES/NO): YES